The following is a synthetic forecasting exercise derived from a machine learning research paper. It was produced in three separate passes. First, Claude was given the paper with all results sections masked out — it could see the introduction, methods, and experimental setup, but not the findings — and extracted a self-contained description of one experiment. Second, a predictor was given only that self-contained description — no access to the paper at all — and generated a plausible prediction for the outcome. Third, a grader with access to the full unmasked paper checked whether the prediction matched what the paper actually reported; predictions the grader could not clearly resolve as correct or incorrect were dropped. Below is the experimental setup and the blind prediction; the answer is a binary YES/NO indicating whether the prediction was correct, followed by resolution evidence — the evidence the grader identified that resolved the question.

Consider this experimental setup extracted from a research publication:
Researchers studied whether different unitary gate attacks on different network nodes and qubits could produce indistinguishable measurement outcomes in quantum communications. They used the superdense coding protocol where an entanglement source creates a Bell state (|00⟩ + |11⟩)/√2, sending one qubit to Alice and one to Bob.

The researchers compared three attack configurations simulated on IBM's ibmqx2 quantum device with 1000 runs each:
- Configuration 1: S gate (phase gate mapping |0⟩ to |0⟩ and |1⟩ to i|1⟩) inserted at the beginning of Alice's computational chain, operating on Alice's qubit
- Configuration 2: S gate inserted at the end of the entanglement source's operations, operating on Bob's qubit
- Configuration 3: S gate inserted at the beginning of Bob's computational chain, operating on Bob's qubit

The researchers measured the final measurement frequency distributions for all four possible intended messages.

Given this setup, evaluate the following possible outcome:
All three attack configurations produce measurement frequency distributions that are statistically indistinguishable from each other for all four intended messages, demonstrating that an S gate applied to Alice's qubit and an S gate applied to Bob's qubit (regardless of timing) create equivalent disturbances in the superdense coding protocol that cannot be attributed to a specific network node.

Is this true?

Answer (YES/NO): YES